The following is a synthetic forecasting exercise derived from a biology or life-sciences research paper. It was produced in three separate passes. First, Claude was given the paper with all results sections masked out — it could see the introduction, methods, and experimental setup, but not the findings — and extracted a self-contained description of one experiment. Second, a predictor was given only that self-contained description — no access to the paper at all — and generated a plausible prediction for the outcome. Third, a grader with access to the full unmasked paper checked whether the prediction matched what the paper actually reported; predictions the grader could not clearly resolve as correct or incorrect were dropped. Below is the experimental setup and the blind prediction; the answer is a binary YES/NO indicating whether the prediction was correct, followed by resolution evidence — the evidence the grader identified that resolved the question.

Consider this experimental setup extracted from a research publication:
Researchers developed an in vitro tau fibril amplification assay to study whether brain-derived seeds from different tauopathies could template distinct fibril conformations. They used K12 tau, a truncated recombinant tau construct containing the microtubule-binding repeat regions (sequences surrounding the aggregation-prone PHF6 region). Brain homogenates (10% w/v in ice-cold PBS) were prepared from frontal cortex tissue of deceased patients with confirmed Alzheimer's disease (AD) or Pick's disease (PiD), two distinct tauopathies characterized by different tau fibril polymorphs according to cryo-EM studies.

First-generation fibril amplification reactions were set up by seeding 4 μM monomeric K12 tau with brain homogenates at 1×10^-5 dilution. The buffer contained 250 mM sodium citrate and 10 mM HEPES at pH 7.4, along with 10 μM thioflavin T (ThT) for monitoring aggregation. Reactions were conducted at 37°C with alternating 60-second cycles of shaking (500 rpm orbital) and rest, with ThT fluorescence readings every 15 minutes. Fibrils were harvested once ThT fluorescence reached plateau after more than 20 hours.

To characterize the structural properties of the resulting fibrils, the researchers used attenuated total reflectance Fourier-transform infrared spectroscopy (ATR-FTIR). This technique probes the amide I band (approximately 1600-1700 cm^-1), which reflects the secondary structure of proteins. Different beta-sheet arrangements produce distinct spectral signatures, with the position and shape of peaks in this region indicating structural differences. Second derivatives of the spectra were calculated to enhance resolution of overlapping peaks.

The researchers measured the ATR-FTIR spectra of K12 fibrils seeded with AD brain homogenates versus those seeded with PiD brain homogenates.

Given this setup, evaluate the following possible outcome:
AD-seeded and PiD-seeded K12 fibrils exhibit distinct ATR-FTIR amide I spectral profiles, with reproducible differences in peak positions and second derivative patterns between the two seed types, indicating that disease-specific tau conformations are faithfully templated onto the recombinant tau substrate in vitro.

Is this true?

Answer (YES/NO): YES